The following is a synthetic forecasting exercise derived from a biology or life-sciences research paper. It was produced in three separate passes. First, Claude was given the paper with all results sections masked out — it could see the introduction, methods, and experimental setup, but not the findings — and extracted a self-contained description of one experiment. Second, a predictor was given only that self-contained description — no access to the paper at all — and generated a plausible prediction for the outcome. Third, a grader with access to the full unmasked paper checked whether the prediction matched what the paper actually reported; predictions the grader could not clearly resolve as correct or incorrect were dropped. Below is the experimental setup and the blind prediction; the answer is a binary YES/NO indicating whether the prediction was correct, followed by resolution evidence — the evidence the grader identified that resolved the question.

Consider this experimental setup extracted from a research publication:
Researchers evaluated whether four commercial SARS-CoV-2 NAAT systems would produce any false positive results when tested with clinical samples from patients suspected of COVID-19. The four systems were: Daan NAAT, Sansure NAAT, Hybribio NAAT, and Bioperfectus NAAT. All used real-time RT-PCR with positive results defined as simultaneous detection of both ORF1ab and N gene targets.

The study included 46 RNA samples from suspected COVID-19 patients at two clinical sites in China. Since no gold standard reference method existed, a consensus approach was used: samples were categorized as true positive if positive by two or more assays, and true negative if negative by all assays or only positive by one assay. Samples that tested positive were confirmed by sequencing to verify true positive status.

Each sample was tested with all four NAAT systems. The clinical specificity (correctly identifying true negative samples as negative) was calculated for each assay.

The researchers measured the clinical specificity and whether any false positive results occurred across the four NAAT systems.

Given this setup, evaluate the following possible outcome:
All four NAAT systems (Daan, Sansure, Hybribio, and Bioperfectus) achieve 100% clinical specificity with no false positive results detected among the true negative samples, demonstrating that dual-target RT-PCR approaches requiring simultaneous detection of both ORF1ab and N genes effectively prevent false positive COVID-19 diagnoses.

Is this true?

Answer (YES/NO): YES